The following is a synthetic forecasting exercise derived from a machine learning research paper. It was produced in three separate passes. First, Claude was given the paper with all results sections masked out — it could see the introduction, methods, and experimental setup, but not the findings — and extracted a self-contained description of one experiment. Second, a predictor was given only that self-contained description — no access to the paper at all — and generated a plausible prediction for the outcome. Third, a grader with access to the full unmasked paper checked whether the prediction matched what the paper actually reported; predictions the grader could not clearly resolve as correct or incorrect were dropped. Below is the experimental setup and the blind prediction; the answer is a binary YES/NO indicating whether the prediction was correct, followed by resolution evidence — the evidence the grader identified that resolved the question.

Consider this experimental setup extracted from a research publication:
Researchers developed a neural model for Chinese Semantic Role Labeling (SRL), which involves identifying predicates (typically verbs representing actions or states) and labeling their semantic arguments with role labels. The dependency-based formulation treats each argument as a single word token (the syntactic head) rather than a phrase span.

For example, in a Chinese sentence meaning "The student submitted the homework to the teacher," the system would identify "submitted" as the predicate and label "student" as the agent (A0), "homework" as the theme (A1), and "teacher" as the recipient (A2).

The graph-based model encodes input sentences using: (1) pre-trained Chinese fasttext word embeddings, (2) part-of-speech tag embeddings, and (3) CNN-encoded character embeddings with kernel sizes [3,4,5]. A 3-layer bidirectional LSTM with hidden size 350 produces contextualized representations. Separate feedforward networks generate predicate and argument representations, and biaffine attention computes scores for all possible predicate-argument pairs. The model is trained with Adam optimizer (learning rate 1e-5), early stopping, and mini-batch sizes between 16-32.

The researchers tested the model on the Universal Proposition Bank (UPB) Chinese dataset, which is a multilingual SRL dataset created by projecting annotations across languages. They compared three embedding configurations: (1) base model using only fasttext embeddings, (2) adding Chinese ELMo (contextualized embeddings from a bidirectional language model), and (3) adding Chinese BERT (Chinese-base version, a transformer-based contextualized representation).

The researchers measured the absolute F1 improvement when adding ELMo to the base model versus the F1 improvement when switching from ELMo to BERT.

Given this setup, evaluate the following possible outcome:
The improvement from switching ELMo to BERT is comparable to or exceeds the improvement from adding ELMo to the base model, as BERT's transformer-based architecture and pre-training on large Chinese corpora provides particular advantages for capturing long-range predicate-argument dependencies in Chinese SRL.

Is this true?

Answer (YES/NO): YES